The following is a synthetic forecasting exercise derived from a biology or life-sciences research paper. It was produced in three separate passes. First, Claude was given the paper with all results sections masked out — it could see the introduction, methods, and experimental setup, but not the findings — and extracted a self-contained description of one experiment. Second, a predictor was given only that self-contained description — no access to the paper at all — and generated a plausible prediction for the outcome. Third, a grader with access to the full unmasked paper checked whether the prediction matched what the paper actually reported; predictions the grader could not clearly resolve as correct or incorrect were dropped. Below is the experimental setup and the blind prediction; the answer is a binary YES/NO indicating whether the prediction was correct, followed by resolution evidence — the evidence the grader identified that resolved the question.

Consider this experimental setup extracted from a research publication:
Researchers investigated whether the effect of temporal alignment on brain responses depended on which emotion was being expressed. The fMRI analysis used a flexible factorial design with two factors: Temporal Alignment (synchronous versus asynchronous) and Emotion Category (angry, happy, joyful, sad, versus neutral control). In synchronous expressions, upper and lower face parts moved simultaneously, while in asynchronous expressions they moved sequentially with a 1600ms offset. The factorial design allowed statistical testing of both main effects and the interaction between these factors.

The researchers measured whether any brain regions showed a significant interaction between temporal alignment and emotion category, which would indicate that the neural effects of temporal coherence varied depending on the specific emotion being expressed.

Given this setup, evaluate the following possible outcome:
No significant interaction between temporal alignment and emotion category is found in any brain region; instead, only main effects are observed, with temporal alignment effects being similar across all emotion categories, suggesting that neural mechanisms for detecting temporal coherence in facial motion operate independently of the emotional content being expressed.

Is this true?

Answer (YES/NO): YES